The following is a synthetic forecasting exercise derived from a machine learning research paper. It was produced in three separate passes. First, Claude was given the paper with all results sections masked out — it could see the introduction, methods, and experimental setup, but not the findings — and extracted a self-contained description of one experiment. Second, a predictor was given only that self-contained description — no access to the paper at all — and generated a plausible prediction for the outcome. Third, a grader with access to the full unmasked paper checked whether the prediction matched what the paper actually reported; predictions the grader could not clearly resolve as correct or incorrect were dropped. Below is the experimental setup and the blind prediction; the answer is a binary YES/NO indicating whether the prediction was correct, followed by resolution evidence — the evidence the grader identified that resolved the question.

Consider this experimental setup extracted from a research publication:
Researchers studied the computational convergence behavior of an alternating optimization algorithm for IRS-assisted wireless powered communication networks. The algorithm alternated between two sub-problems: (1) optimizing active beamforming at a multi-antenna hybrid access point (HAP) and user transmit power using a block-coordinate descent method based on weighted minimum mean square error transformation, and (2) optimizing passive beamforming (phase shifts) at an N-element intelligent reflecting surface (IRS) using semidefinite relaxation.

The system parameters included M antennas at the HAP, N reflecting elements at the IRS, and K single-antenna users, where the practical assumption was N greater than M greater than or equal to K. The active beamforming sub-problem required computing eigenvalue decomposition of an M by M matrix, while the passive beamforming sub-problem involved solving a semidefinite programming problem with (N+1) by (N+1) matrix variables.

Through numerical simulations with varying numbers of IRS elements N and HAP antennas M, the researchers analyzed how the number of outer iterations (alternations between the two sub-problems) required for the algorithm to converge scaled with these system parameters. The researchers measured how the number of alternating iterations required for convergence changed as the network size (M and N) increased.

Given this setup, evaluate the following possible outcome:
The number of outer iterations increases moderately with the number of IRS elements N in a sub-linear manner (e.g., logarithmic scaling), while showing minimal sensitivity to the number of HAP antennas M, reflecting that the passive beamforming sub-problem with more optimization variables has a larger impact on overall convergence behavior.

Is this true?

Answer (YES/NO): NO